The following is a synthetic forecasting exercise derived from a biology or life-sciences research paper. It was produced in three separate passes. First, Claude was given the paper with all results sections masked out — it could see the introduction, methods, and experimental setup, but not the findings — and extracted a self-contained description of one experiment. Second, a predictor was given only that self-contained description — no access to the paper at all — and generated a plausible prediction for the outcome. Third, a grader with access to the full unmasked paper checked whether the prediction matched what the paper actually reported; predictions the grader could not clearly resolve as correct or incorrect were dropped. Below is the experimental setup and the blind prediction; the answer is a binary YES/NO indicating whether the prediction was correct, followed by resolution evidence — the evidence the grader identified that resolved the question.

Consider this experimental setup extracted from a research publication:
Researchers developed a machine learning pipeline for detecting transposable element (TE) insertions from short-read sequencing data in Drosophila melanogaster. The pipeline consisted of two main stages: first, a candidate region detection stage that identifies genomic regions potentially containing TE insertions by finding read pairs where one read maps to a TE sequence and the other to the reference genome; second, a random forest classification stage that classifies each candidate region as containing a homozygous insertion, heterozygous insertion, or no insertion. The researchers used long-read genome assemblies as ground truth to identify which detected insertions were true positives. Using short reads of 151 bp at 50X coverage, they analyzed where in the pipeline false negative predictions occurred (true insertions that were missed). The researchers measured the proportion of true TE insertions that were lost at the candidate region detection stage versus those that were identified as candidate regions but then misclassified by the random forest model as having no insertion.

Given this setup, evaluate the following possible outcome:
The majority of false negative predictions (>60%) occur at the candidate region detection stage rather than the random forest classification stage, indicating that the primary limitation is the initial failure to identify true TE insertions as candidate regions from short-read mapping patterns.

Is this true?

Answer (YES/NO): YES